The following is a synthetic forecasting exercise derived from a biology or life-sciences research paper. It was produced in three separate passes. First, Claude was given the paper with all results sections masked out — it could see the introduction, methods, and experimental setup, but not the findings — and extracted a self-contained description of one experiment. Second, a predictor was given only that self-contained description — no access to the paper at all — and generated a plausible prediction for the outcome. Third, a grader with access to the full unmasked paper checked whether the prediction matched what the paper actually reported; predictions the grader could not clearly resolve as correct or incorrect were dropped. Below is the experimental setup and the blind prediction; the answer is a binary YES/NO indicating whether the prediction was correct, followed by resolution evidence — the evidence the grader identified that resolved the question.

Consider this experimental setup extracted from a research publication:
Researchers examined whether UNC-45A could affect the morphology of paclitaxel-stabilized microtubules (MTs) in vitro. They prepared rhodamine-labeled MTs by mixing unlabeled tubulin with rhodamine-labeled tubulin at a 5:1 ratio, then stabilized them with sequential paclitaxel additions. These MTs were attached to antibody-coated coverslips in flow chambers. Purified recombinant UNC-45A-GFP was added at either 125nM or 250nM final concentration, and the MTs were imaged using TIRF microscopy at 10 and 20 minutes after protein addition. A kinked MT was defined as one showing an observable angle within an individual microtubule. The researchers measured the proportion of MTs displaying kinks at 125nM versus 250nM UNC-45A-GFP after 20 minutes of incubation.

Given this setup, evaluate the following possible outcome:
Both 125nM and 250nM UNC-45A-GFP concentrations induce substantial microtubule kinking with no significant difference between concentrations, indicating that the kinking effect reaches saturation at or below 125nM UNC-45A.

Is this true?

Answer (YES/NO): NO